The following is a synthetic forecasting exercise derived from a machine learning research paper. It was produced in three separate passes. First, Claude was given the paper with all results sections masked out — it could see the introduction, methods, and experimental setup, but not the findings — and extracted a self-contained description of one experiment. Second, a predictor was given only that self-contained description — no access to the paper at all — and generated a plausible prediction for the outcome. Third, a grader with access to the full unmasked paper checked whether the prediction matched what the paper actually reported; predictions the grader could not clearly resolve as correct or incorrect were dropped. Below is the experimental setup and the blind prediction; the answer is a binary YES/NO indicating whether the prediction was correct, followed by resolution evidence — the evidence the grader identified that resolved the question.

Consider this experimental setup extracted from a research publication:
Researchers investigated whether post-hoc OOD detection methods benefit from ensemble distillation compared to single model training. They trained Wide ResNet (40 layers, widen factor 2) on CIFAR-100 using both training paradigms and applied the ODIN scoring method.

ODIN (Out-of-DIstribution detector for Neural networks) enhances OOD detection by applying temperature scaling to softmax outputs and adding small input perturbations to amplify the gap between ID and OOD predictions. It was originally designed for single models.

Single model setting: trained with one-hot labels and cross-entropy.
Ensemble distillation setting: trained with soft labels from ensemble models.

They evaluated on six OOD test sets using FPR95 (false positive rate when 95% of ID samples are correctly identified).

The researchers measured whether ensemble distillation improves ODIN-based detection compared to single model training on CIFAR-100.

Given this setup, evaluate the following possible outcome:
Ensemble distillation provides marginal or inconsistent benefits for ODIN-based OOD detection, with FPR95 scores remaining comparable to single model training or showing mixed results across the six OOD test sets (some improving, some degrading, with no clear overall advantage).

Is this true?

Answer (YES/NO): YES